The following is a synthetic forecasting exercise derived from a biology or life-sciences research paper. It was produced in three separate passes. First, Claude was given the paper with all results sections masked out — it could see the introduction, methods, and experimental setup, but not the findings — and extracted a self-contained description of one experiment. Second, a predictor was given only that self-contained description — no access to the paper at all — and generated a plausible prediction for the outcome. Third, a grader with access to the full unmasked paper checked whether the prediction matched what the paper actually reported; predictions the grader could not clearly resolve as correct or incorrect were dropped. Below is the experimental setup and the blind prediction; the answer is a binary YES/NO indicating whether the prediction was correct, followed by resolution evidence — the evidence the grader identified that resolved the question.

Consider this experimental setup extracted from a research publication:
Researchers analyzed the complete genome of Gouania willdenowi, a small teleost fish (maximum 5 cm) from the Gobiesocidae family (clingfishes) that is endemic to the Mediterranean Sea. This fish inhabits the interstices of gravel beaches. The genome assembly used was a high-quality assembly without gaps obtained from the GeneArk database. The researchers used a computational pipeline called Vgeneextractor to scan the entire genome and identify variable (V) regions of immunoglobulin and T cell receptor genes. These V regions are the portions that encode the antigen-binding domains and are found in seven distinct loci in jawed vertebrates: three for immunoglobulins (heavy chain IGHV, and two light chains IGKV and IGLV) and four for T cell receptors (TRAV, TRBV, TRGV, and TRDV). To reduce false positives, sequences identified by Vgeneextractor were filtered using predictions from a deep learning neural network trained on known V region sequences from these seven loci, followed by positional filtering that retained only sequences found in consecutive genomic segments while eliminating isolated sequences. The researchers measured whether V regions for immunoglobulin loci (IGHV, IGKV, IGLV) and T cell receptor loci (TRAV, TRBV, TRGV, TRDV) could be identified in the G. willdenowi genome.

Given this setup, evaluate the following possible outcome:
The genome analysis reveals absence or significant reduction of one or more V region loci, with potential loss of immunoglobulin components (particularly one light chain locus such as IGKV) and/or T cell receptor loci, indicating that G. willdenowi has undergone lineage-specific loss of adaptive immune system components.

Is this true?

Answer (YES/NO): NO